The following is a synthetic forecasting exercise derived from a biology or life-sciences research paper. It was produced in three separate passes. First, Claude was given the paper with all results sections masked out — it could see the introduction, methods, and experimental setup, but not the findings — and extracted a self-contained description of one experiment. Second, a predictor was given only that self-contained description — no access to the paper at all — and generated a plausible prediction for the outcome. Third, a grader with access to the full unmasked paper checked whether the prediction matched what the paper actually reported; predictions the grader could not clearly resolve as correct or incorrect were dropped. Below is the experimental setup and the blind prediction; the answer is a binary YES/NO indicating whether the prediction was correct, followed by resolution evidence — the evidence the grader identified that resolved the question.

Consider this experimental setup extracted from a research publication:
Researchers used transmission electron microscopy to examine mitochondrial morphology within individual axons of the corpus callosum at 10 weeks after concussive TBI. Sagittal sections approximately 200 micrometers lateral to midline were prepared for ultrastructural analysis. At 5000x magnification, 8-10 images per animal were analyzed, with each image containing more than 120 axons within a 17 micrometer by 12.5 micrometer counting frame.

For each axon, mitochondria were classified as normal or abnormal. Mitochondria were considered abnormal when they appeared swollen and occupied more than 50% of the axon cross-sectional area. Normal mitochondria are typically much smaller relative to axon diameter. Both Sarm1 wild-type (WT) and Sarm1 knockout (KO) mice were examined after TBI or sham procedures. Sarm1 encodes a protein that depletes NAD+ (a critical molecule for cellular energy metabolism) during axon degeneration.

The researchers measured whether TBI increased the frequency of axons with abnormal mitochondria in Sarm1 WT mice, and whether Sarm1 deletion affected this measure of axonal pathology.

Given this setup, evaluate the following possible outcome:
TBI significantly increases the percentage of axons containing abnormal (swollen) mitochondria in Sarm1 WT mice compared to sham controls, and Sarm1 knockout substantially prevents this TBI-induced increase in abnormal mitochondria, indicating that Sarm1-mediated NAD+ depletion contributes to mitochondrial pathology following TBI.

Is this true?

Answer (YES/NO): YES